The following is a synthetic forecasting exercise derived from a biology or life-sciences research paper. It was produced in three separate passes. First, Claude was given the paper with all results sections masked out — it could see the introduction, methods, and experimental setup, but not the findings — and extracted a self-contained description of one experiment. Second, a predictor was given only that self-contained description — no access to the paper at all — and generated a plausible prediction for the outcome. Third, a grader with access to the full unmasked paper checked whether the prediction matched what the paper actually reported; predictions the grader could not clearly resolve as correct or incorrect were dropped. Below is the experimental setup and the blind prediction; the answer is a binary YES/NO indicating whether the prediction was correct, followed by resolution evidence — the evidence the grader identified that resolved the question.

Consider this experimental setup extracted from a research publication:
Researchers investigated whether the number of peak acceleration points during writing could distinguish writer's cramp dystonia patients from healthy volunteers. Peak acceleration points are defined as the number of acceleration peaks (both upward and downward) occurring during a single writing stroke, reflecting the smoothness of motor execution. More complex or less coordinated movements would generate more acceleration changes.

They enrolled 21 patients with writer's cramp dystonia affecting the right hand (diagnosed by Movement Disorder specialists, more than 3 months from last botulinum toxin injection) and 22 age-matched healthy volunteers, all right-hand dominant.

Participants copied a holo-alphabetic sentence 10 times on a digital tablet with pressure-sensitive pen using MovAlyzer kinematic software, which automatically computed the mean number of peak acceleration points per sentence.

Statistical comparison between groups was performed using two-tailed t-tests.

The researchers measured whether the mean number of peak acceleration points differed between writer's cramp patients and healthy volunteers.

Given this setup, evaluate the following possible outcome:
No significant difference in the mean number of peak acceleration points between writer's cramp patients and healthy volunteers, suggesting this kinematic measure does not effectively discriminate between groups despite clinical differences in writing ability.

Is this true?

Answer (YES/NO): NO